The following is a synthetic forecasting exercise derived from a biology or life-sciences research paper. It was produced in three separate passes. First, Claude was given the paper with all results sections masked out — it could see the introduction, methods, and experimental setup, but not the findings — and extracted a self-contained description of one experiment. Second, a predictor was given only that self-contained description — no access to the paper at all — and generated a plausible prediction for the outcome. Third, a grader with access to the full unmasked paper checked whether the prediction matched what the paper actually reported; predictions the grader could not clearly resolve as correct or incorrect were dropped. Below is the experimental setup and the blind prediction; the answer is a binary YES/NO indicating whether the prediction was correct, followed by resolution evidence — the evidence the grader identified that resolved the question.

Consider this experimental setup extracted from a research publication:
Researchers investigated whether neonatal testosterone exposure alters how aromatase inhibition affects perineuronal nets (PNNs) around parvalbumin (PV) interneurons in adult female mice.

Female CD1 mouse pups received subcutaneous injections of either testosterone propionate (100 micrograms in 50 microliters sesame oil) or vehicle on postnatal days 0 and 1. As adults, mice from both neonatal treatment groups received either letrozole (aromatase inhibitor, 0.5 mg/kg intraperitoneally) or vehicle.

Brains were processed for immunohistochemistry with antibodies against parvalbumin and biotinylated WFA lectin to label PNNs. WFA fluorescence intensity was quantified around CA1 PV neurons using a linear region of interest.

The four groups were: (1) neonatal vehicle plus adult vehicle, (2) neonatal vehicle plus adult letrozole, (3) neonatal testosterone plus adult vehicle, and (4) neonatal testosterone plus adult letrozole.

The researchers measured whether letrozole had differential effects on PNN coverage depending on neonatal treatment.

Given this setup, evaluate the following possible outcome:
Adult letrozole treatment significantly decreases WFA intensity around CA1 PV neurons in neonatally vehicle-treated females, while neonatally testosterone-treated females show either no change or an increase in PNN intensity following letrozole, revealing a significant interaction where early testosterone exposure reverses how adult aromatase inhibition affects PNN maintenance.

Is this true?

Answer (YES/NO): NO